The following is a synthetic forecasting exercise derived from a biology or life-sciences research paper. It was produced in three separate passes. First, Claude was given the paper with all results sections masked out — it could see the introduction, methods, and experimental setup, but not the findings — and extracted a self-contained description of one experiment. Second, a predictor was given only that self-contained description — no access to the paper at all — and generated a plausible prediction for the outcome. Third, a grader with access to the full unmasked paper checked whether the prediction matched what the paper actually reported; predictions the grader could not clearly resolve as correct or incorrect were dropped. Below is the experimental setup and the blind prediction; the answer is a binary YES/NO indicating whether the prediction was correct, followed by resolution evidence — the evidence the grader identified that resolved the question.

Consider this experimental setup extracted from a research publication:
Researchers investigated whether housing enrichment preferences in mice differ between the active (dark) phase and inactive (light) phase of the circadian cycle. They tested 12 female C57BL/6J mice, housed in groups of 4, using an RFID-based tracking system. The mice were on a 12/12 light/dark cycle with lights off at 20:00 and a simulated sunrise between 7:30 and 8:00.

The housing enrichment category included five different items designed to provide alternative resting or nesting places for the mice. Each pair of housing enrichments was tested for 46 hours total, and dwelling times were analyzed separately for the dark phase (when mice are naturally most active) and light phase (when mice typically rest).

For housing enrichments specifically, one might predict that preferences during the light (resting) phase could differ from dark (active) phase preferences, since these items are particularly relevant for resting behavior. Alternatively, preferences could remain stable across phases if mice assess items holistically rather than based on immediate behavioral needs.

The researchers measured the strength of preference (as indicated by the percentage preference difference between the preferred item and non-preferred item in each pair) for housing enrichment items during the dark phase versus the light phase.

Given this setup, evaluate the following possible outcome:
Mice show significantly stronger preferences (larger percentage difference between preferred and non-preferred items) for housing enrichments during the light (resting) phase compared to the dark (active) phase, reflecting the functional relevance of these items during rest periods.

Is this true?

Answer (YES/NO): NO